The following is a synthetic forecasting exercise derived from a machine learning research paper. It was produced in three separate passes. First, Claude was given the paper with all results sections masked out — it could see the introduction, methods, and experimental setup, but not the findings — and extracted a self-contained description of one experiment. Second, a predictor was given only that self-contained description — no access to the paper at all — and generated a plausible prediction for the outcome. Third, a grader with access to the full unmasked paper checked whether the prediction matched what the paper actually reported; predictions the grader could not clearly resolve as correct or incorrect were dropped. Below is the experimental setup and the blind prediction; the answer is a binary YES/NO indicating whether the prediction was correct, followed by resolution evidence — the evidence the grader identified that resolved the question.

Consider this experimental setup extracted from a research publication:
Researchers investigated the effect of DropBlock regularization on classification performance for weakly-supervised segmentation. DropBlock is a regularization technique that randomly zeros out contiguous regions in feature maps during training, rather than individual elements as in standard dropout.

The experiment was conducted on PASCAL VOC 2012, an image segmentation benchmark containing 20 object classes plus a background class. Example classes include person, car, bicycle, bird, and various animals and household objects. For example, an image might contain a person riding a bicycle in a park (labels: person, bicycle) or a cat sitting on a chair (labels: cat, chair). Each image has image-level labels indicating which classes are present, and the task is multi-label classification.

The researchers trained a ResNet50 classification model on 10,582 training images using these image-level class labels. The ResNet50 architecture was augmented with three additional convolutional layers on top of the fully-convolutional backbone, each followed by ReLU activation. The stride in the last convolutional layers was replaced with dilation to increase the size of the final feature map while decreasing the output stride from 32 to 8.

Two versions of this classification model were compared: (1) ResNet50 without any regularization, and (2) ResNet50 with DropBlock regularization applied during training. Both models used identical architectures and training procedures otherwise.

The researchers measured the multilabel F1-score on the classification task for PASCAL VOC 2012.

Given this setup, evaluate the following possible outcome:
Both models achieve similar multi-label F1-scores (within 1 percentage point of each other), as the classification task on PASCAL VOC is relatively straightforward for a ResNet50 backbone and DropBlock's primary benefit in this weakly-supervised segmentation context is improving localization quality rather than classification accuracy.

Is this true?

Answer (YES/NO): YES